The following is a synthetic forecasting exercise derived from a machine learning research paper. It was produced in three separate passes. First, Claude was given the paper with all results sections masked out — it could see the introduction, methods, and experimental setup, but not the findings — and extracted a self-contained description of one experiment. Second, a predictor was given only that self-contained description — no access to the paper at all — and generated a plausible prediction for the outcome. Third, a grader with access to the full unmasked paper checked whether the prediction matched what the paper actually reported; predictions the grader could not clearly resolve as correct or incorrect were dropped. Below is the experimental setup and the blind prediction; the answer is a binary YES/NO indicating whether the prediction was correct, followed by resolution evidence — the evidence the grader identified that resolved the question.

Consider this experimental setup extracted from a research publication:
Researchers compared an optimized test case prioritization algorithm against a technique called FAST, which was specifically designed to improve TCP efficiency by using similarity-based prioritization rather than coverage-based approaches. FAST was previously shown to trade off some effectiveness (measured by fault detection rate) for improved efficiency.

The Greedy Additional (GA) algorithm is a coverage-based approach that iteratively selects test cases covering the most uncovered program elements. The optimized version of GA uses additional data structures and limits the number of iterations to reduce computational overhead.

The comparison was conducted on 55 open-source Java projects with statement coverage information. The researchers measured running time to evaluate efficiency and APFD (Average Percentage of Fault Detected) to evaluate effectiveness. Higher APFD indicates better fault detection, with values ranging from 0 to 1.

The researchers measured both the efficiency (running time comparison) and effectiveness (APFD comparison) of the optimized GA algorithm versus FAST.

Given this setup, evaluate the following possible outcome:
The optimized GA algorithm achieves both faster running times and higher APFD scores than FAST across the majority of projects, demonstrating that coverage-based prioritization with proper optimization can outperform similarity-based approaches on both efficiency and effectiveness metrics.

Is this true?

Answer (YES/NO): YES